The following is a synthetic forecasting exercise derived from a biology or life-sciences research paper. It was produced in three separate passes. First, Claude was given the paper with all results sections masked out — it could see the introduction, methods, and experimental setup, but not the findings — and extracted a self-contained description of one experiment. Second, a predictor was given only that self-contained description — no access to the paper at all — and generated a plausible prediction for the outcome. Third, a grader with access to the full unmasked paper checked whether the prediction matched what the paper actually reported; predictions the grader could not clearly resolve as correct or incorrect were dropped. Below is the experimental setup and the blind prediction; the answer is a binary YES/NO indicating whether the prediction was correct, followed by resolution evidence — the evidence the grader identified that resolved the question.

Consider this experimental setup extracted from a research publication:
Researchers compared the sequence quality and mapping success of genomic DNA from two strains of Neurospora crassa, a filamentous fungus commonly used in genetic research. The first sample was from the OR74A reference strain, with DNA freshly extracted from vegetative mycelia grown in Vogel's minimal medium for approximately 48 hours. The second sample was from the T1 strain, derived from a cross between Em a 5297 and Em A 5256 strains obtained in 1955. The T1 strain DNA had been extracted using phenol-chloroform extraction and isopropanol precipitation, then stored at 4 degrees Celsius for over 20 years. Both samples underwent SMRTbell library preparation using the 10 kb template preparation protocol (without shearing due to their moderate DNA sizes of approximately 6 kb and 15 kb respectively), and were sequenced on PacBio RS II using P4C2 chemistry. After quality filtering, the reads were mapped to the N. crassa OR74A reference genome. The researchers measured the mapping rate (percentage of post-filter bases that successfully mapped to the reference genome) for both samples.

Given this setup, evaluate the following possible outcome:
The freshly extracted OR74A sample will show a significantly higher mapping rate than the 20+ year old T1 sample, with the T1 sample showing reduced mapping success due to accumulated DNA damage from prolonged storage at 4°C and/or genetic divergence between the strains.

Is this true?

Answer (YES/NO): YES